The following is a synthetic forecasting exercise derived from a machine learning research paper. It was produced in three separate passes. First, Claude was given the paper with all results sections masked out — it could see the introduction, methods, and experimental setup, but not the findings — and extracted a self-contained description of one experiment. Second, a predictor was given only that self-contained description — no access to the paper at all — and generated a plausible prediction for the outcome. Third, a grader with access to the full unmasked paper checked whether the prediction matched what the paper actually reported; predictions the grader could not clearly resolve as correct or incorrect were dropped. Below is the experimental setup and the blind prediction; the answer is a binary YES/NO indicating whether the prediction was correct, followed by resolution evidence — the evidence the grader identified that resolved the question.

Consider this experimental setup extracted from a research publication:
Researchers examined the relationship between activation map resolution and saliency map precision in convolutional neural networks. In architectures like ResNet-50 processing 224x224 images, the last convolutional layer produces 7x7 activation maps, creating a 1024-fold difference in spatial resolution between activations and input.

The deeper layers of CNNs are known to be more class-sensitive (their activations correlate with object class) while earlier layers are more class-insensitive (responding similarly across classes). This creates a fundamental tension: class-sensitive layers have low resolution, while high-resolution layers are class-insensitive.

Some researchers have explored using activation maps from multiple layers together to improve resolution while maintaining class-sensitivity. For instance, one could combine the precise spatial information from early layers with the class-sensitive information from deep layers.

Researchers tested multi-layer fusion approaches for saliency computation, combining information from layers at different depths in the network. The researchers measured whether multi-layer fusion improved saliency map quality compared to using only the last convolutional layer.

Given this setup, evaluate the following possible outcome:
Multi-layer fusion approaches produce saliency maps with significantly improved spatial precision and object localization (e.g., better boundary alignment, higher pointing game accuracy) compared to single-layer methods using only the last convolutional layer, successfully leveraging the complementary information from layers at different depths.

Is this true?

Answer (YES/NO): NO